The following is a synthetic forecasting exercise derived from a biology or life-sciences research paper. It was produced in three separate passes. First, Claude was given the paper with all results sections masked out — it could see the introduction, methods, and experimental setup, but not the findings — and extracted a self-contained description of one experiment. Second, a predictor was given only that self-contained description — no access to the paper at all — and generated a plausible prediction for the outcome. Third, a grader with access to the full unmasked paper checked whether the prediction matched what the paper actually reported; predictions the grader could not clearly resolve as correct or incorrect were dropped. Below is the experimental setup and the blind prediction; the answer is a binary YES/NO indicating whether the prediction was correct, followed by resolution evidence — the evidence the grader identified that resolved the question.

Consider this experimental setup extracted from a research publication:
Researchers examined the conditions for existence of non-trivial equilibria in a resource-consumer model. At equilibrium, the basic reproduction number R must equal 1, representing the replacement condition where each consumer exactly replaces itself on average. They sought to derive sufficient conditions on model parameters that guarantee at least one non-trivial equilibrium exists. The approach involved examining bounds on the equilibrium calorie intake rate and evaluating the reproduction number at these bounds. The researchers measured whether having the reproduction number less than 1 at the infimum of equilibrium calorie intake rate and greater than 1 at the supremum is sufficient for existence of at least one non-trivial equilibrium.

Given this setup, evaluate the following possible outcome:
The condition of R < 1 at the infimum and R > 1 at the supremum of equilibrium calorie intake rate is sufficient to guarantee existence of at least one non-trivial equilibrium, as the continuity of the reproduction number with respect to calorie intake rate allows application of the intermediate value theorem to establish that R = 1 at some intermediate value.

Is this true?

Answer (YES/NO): YES